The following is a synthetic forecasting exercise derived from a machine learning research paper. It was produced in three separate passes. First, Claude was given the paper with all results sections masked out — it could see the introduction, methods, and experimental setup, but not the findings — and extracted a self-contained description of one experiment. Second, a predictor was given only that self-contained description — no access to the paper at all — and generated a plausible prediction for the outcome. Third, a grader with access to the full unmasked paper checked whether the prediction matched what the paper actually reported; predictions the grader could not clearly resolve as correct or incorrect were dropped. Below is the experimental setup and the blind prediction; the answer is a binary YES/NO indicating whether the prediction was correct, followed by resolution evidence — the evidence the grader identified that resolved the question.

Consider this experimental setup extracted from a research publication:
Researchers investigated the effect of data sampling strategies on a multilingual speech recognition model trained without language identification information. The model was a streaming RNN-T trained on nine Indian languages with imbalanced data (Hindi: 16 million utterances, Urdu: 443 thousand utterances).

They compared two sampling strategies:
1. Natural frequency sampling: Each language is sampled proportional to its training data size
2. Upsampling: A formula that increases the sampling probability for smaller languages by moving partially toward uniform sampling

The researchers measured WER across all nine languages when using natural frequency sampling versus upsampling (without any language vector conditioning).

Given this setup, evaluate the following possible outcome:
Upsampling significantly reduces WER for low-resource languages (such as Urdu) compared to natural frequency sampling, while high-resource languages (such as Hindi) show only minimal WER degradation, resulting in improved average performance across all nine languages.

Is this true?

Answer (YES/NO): NO